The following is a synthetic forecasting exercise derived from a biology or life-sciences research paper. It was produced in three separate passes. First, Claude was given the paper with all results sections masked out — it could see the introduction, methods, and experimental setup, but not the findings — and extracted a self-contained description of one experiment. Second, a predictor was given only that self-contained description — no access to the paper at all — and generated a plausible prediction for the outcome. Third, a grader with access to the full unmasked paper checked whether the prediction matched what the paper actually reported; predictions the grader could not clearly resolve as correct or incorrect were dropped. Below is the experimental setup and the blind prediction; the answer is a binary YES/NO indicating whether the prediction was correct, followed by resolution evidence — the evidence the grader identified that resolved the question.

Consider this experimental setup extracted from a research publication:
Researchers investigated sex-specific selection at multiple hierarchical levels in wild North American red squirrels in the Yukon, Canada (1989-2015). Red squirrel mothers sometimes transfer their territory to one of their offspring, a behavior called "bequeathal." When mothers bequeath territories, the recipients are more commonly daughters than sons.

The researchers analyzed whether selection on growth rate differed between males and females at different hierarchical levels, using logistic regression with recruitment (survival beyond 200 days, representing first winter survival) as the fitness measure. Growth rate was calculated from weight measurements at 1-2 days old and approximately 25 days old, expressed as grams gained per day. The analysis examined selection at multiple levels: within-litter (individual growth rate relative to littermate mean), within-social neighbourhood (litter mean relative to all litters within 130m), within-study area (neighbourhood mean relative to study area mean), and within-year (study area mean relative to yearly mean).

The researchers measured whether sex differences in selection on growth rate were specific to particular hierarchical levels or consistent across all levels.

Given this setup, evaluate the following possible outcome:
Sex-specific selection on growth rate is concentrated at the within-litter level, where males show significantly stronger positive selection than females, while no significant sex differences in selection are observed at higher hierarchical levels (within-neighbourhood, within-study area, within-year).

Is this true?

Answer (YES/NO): NO